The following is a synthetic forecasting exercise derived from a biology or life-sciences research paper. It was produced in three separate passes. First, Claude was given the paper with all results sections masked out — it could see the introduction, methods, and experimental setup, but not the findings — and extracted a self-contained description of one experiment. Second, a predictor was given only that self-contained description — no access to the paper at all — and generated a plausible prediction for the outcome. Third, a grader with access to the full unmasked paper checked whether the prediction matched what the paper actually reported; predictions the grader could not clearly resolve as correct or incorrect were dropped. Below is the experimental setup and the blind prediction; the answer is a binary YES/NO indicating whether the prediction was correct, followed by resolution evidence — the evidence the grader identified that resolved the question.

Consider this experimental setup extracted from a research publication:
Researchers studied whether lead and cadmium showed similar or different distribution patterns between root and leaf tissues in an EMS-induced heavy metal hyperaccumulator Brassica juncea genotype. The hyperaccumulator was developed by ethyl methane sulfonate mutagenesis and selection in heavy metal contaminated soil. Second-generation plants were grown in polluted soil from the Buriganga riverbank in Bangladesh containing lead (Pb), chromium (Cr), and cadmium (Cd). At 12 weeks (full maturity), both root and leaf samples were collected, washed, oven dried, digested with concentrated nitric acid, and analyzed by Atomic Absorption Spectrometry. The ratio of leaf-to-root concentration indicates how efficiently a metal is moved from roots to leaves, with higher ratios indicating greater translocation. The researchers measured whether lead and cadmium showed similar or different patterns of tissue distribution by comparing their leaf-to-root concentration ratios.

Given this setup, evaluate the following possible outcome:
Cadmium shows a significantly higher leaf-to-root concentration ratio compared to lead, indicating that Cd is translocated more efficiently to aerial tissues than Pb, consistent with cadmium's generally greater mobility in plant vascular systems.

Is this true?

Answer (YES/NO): NO